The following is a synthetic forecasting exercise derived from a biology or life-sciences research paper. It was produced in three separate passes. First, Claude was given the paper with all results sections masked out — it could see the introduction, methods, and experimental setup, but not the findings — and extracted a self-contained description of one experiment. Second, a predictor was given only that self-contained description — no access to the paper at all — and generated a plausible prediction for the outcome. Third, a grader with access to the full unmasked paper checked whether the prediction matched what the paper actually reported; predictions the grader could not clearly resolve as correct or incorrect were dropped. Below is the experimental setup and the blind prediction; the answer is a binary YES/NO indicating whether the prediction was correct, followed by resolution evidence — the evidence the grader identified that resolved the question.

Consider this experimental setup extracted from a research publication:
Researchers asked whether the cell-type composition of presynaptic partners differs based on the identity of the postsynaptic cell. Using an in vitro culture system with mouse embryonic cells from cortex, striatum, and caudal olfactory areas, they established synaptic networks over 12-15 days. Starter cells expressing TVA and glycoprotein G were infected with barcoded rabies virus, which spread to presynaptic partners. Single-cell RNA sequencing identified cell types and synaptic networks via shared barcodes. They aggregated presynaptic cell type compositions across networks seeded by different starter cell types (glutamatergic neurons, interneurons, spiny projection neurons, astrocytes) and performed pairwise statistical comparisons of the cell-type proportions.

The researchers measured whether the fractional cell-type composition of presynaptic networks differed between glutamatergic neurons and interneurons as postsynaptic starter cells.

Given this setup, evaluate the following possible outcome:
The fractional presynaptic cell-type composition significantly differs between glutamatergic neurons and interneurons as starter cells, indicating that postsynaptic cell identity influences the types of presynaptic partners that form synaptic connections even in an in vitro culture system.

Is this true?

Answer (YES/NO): NO